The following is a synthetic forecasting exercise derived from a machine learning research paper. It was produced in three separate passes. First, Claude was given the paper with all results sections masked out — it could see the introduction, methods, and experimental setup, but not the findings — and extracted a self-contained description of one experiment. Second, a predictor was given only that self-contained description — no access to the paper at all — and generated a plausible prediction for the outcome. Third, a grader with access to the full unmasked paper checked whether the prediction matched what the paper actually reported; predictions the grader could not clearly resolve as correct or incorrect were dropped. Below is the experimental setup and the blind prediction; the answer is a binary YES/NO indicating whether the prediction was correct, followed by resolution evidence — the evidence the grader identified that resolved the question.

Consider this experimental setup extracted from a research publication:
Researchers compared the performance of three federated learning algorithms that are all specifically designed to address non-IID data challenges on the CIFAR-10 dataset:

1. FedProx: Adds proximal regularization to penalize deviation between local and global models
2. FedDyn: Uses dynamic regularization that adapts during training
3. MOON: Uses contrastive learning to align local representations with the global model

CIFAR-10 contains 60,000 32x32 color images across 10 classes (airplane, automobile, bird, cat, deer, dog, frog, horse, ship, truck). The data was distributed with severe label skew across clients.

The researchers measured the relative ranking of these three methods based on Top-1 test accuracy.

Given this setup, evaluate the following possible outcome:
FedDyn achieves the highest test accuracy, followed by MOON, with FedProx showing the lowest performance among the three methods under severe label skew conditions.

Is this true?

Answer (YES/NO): NO